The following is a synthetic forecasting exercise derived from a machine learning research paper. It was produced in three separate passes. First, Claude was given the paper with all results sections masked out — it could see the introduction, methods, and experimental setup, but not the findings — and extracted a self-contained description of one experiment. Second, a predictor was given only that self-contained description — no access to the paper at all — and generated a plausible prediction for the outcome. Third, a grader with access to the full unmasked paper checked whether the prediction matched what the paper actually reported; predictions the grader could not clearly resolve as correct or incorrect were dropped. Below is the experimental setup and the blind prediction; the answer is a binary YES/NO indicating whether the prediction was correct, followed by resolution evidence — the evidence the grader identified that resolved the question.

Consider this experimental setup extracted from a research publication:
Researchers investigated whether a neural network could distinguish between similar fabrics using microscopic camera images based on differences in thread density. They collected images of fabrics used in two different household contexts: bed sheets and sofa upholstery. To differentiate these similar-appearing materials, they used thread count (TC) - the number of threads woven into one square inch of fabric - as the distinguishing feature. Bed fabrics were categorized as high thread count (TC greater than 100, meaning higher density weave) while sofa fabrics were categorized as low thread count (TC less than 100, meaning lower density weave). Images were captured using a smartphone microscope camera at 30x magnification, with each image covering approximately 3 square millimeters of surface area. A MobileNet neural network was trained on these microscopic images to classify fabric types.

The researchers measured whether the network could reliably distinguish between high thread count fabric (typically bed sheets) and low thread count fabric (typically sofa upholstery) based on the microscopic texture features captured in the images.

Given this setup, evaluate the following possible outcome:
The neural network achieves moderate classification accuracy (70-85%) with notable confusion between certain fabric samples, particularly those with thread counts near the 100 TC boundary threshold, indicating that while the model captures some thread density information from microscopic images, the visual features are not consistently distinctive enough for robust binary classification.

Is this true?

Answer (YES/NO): NO